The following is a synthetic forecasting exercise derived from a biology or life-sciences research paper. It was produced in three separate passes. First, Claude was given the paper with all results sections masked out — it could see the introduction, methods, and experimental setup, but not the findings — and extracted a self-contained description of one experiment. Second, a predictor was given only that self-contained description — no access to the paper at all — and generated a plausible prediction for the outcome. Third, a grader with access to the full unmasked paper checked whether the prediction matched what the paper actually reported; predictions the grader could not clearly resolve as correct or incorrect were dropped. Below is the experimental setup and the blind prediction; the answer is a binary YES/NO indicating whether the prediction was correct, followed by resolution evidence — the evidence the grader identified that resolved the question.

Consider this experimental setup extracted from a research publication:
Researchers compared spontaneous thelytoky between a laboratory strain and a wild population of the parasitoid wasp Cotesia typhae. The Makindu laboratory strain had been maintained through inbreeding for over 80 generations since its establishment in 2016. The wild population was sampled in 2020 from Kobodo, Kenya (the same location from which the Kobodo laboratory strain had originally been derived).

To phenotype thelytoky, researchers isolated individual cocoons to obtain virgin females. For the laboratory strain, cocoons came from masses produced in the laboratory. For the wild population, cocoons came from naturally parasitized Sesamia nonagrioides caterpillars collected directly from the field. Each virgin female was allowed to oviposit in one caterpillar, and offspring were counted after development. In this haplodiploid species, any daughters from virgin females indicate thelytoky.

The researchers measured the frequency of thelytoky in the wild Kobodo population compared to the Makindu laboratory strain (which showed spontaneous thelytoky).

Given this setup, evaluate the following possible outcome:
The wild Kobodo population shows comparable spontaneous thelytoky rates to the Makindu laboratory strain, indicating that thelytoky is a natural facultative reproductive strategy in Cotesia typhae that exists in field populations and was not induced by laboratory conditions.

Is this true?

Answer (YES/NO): NO